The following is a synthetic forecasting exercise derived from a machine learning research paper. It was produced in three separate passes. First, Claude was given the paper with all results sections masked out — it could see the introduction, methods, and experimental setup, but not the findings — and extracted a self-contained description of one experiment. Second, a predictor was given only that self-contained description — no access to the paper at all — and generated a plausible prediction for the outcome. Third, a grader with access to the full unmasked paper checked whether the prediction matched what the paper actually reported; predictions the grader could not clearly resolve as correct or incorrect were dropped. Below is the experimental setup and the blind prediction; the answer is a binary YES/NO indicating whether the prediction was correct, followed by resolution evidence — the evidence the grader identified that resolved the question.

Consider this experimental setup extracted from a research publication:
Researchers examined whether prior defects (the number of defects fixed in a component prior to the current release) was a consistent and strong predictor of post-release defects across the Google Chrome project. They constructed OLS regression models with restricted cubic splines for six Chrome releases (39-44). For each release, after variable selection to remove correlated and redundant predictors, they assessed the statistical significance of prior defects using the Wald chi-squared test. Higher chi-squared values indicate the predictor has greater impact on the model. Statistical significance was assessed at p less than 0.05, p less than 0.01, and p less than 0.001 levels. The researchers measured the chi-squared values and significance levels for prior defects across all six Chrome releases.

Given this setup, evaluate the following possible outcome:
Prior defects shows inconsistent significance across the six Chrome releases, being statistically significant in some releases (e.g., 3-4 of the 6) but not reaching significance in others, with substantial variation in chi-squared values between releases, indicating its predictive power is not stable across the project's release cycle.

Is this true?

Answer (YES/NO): NO